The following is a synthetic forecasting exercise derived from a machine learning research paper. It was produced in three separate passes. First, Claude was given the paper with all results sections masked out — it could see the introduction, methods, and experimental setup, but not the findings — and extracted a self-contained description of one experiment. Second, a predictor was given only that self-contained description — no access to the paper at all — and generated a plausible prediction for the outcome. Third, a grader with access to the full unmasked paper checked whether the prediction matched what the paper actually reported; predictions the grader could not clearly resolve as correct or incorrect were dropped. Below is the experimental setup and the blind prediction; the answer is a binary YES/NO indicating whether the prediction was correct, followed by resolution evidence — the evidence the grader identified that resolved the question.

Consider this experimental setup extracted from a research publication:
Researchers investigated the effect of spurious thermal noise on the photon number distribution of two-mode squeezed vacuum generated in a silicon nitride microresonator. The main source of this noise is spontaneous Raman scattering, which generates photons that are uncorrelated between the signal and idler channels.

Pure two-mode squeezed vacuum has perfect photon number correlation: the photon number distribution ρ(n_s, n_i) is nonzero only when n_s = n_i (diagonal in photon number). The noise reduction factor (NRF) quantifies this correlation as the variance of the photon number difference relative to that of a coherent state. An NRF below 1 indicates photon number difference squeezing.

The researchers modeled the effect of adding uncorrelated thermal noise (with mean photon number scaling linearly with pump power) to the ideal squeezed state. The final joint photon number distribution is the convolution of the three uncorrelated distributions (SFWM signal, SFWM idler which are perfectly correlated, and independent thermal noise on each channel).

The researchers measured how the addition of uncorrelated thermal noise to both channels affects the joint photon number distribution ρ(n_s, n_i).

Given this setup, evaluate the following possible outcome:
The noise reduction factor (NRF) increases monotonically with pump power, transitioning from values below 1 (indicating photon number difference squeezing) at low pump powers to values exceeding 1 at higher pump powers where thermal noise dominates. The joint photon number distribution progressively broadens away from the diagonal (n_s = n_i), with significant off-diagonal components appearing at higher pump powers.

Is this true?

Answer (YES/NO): NO